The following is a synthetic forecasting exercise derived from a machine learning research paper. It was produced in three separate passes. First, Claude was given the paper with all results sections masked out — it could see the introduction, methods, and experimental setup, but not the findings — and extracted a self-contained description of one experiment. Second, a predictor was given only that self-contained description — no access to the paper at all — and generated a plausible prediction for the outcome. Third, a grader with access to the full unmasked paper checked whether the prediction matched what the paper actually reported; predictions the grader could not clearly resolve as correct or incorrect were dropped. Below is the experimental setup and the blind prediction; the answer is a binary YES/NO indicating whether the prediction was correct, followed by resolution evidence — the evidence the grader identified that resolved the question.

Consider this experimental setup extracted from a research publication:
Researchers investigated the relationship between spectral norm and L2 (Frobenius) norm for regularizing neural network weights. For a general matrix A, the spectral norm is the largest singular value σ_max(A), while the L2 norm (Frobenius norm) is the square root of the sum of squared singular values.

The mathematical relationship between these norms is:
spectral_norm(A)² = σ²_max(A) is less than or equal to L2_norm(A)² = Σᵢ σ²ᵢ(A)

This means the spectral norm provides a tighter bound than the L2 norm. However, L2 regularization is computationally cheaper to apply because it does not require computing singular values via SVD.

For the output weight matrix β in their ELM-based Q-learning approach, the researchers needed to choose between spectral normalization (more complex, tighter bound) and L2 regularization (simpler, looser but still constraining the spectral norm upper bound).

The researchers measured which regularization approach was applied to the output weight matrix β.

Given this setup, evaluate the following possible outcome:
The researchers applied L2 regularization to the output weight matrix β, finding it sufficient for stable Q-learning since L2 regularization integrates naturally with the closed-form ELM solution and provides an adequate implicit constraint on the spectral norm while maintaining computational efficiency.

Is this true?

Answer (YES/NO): YES